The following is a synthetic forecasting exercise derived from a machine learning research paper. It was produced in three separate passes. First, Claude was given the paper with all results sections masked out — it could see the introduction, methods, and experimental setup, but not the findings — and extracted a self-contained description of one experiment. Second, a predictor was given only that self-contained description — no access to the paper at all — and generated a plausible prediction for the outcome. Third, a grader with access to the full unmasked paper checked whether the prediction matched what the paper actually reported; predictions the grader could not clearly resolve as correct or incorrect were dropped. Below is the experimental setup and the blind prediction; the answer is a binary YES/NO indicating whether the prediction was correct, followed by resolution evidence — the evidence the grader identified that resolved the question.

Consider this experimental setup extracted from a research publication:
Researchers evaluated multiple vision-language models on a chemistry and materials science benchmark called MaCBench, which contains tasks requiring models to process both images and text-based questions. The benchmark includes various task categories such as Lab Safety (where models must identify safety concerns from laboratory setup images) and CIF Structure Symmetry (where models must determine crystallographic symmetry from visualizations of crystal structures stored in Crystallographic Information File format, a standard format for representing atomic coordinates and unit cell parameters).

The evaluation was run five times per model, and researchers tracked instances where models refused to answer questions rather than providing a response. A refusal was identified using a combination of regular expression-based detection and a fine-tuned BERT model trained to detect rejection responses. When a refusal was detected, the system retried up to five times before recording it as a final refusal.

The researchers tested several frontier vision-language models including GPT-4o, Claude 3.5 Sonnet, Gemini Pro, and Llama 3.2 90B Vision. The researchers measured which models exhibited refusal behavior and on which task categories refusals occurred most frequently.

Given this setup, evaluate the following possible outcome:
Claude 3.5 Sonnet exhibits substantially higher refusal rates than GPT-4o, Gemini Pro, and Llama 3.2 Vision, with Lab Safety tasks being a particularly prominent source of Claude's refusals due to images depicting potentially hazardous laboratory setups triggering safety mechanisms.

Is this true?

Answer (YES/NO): NO